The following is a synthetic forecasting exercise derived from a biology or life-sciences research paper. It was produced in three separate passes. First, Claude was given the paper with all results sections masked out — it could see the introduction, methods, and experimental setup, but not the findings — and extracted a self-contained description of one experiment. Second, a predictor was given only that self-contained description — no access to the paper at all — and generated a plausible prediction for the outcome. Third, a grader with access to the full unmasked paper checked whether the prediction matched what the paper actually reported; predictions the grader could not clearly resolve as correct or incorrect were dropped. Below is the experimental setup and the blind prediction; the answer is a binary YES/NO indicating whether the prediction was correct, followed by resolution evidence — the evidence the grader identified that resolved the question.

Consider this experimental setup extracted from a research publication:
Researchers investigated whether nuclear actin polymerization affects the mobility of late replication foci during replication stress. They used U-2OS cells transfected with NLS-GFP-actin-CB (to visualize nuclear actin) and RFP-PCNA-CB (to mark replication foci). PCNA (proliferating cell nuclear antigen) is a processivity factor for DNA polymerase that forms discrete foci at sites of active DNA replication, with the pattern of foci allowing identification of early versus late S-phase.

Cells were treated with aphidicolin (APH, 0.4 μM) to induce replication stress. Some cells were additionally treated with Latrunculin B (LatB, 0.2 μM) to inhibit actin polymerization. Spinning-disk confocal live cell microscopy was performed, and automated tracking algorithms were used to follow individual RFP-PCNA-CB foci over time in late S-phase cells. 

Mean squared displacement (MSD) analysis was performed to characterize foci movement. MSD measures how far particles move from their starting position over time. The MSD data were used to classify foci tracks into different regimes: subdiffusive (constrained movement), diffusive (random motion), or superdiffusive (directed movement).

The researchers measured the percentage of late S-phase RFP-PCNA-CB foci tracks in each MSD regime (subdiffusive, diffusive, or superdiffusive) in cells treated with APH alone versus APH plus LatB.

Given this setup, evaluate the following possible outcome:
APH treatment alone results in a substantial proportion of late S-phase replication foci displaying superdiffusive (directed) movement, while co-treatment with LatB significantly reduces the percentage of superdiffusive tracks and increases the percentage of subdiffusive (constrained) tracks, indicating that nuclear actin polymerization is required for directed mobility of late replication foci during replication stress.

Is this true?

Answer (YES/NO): YES